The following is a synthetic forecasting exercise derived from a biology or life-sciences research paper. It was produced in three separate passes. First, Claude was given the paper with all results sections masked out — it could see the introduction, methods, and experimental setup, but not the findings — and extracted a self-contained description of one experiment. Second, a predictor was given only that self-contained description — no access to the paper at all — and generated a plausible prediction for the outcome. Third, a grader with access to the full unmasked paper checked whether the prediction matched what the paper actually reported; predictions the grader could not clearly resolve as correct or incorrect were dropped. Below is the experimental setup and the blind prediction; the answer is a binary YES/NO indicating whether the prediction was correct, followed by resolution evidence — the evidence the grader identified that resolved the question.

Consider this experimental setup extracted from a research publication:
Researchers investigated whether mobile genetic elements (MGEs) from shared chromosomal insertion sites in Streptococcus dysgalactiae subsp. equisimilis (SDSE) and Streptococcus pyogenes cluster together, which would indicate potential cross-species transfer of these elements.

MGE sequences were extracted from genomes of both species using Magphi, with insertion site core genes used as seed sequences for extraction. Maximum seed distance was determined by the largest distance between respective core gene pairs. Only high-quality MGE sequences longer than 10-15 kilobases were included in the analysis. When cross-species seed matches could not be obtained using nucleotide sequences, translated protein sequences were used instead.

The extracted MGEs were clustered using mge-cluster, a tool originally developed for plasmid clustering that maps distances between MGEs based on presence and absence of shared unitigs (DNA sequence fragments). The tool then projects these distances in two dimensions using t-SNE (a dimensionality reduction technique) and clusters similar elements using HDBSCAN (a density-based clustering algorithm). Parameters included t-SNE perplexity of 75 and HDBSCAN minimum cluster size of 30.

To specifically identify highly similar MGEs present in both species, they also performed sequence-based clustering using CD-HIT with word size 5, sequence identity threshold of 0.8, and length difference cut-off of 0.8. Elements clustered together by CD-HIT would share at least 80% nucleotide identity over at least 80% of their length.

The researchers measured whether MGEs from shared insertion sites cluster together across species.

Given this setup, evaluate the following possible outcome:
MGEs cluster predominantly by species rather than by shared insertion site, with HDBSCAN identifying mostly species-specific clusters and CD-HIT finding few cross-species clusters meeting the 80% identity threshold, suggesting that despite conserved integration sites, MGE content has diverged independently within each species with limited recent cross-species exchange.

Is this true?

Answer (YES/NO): NO